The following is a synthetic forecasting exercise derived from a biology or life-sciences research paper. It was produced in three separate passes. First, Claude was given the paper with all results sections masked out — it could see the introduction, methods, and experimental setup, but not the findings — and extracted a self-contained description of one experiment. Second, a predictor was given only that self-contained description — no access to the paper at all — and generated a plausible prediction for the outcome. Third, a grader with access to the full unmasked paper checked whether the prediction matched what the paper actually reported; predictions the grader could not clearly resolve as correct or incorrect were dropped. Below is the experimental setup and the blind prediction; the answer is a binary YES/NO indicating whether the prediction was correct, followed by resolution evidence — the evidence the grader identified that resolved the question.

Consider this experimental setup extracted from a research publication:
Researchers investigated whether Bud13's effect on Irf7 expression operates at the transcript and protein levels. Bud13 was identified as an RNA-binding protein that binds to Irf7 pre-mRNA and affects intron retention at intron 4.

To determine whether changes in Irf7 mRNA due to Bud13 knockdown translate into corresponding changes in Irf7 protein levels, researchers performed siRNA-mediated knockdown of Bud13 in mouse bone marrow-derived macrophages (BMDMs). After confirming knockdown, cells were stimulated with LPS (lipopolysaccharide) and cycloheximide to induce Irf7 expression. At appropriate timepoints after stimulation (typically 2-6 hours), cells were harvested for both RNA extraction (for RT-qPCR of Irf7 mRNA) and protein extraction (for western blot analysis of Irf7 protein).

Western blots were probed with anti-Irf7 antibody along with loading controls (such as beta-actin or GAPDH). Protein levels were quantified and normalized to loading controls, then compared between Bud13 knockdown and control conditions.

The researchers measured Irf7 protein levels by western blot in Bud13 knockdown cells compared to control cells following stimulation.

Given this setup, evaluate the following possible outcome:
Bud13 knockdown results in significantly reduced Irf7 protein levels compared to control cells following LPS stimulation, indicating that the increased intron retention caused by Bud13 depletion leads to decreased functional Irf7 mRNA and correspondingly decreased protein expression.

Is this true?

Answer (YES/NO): YES